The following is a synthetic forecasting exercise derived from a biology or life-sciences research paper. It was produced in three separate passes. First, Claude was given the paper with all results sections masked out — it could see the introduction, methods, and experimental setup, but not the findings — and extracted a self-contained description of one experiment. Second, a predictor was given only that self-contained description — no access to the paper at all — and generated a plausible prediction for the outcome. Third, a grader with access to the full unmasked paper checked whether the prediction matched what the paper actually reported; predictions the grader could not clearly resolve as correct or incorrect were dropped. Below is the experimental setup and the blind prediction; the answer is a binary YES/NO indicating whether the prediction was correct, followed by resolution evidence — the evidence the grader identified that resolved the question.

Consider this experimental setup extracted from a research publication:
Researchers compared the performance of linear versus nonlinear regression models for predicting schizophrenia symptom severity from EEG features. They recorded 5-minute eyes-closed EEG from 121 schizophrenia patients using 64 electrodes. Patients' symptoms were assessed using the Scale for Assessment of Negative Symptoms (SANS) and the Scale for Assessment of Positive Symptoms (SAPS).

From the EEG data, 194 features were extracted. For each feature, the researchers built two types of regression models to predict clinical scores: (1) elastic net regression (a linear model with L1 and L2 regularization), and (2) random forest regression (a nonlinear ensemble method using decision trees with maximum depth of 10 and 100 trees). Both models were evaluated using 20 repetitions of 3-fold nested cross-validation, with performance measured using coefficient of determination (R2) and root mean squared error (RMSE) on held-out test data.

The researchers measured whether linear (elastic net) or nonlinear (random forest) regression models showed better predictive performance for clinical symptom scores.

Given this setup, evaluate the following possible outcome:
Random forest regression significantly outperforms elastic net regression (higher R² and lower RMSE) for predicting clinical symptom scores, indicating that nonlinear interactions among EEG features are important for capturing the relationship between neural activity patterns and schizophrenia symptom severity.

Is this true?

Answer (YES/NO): NO